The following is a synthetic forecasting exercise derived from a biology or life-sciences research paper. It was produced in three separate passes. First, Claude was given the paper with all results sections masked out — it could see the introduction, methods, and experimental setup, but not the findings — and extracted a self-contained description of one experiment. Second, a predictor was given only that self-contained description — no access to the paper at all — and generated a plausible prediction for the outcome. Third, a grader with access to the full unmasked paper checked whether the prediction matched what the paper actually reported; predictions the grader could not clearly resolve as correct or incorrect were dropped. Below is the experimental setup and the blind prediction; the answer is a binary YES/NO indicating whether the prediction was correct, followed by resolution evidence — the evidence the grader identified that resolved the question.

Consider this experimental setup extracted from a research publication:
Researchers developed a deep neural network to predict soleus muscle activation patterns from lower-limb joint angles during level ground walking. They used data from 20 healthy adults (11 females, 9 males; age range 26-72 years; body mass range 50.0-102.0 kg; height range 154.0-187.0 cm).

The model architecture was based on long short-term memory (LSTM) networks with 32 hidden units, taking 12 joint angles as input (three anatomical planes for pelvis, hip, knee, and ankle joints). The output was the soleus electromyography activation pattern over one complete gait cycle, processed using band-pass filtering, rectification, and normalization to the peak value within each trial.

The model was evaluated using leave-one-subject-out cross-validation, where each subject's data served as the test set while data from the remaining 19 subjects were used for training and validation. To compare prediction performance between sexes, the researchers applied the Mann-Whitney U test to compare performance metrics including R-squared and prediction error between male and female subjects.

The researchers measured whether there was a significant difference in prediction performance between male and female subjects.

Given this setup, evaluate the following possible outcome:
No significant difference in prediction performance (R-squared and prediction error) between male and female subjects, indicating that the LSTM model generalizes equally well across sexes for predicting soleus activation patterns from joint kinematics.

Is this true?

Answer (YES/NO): YES